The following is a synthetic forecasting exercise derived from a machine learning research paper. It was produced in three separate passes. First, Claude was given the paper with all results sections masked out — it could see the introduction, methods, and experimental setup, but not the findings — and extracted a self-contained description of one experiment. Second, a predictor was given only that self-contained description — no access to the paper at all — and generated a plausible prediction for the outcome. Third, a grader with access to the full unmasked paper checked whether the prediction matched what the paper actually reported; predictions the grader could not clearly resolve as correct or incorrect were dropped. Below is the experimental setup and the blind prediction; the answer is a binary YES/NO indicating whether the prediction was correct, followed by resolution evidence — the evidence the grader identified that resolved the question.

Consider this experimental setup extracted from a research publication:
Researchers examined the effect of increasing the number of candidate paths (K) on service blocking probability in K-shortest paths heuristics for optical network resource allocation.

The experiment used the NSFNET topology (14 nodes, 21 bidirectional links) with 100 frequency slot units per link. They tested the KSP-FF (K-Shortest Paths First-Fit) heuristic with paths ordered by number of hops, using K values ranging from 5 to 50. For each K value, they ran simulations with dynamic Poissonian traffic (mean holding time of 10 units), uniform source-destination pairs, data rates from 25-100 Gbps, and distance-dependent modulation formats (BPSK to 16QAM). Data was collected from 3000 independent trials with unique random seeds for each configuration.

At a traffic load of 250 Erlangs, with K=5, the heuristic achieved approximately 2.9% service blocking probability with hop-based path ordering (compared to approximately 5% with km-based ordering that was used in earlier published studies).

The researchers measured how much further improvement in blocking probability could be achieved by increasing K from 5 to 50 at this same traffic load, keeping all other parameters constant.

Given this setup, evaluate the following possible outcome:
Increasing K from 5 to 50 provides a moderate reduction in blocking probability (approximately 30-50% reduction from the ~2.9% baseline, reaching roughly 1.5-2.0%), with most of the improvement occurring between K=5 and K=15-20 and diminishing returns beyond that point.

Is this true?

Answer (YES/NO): NO